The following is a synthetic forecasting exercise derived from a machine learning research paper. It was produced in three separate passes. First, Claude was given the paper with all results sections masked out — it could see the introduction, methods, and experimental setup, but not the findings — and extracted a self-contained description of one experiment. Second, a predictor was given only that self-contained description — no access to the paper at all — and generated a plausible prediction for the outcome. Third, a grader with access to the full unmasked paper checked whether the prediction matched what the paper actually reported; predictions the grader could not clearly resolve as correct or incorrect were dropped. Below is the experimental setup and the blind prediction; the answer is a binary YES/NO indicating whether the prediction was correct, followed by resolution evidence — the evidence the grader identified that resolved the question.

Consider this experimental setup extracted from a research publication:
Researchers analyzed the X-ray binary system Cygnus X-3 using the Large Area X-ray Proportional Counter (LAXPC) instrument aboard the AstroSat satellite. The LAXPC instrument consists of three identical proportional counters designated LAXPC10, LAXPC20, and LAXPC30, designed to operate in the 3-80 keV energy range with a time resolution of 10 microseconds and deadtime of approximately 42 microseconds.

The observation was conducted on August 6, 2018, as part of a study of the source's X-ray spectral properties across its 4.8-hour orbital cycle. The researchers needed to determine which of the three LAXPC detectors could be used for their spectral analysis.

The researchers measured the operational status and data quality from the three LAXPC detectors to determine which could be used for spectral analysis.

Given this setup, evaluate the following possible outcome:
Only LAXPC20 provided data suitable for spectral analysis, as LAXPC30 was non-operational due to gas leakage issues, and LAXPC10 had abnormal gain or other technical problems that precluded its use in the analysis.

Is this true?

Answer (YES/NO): YES